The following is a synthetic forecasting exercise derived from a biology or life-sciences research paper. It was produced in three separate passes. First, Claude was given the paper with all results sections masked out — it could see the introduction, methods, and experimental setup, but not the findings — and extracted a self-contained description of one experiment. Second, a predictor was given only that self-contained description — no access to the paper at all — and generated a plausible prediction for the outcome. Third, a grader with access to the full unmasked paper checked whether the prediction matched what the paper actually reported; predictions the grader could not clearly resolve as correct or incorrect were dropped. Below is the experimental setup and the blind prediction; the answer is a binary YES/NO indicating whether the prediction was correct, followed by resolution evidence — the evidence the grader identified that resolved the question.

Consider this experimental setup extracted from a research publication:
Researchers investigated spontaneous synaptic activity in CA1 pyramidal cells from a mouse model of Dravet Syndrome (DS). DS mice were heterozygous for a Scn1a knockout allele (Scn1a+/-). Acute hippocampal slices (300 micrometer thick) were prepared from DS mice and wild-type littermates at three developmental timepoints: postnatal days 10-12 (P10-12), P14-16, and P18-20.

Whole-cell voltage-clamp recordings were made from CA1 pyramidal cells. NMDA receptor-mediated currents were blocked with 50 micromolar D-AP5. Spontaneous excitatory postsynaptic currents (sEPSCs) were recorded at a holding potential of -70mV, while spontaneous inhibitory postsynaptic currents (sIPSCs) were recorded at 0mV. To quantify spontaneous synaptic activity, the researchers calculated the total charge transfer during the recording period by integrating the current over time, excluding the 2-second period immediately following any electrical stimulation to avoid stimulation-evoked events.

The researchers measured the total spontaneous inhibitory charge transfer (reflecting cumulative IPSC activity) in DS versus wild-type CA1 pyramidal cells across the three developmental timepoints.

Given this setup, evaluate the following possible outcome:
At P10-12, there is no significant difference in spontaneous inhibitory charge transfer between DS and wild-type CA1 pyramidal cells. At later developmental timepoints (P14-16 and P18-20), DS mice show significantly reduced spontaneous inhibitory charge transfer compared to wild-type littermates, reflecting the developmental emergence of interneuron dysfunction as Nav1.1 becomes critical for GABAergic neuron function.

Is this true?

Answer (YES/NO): NO